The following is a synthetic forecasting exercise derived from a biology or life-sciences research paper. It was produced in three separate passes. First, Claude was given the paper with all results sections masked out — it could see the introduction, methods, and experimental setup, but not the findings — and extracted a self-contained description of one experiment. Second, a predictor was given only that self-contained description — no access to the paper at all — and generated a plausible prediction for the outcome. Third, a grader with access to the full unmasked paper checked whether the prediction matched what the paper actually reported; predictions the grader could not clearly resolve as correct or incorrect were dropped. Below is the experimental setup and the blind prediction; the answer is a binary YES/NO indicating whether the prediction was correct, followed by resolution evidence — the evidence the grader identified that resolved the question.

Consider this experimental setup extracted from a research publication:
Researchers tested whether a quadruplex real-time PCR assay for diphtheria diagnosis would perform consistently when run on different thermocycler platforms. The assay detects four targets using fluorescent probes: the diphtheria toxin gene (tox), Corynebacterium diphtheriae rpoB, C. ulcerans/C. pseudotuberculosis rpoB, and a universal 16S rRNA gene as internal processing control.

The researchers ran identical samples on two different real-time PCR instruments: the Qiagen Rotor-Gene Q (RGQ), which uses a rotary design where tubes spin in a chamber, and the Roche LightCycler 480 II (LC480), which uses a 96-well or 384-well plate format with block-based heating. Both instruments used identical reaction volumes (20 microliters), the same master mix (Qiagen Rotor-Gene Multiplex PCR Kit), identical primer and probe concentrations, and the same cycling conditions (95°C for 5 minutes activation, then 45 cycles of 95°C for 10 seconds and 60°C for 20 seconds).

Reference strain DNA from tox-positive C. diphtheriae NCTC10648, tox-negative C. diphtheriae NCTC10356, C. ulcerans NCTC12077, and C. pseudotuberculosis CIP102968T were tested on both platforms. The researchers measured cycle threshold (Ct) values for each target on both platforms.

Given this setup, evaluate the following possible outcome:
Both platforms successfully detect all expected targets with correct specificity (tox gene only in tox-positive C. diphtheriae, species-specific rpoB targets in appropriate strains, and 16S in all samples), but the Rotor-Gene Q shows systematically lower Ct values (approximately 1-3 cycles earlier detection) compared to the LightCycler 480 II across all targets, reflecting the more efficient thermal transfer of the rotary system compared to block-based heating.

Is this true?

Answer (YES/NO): NO